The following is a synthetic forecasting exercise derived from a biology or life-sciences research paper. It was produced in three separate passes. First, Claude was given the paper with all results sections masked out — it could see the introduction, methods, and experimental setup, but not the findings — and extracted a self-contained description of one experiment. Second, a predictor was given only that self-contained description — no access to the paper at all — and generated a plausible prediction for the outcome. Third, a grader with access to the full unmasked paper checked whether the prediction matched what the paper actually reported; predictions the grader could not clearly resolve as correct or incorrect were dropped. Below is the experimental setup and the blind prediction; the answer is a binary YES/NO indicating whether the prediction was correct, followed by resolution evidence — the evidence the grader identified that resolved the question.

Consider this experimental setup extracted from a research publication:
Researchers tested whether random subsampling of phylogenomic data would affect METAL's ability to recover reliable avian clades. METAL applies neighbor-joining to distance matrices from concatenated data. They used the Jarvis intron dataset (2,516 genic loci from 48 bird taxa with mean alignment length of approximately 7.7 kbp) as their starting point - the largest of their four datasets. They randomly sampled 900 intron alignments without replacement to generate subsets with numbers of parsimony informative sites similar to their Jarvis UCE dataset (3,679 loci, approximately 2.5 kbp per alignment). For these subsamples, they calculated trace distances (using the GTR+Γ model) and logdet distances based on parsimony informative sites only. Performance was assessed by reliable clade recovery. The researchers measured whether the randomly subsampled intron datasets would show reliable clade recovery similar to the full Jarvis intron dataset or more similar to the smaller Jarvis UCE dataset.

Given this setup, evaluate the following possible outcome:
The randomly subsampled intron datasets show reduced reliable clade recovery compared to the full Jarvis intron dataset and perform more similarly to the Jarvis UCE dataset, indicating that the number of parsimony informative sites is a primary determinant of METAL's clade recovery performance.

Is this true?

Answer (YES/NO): YES